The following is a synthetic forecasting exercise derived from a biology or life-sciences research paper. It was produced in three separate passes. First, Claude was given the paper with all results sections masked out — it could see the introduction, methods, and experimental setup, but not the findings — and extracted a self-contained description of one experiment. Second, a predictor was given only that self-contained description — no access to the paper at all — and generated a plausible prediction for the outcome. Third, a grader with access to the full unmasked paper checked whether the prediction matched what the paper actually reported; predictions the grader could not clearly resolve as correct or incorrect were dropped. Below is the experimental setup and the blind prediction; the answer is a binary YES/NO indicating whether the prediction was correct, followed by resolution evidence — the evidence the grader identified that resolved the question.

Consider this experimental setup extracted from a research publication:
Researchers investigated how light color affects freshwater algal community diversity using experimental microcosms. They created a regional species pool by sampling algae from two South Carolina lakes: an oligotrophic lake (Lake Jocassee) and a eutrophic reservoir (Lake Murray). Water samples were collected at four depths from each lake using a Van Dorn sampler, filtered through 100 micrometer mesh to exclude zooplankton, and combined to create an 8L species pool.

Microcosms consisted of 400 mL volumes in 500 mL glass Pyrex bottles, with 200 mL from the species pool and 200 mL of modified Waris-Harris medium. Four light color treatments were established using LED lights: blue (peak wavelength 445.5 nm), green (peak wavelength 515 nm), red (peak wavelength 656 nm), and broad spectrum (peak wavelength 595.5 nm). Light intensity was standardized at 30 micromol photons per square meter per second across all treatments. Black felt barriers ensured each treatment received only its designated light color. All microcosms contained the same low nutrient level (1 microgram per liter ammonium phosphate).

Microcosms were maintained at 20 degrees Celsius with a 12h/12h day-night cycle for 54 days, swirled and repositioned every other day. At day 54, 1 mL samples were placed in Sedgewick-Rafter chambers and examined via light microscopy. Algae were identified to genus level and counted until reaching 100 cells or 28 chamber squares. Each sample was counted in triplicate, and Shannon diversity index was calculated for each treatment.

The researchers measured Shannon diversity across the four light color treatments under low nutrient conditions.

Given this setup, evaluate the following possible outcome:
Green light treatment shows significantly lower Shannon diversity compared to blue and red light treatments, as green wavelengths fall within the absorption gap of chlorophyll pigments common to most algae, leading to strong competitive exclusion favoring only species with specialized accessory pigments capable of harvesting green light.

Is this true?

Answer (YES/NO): NO